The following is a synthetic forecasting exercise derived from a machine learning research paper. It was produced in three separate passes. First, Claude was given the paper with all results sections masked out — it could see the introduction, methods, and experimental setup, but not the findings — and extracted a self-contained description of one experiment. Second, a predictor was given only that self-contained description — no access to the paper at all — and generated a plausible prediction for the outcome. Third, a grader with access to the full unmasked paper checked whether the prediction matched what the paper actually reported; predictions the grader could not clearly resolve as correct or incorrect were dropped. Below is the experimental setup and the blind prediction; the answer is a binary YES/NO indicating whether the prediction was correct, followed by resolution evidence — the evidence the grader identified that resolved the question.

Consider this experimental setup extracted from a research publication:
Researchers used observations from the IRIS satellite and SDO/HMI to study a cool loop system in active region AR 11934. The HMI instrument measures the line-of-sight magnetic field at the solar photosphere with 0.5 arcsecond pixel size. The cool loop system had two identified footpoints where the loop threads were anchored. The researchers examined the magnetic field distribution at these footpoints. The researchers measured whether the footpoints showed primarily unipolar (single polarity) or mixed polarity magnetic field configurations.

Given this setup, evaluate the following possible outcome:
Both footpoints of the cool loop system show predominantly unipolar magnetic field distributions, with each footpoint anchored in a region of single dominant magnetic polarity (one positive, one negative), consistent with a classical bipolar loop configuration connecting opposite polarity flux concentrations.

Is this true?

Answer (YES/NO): NO